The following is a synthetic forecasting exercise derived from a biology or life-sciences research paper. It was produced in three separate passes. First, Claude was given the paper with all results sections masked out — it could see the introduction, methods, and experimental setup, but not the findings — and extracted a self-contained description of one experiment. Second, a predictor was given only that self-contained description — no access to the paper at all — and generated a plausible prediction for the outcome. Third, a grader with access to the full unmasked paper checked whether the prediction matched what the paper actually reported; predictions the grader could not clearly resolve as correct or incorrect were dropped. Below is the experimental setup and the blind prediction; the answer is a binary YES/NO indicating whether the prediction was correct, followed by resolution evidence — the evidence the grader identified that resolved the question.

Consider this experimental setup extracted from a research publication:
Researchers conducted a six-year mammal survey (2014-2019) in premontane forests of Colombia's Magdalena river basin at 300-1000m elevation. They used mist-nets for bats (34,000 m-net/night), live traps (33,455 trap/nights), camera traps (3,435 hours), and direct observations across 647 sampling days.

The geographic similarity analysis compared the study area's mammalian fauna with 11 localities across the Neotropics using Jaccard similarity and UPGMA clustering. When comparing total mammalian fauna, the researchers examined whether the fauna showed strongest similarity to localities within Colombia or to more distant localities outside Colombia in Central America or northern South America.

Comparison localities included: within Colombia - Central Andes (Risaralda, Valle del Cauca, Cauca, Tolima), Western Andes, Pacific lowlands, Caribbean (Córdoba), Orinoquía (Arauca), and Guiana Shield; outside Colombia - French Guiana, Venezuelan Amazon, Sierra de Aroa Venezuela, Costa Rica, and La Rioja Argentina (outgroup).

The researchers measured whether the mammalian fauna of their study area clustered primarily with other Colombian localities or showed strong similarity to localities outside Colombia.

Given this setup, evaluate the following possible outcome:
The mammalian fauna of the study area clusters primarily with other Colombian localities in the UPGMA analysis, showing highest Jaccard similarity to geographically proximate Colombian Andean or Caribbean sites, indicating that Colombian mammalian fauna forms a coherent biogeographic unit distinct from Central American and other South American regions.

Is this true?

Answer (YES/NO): NO